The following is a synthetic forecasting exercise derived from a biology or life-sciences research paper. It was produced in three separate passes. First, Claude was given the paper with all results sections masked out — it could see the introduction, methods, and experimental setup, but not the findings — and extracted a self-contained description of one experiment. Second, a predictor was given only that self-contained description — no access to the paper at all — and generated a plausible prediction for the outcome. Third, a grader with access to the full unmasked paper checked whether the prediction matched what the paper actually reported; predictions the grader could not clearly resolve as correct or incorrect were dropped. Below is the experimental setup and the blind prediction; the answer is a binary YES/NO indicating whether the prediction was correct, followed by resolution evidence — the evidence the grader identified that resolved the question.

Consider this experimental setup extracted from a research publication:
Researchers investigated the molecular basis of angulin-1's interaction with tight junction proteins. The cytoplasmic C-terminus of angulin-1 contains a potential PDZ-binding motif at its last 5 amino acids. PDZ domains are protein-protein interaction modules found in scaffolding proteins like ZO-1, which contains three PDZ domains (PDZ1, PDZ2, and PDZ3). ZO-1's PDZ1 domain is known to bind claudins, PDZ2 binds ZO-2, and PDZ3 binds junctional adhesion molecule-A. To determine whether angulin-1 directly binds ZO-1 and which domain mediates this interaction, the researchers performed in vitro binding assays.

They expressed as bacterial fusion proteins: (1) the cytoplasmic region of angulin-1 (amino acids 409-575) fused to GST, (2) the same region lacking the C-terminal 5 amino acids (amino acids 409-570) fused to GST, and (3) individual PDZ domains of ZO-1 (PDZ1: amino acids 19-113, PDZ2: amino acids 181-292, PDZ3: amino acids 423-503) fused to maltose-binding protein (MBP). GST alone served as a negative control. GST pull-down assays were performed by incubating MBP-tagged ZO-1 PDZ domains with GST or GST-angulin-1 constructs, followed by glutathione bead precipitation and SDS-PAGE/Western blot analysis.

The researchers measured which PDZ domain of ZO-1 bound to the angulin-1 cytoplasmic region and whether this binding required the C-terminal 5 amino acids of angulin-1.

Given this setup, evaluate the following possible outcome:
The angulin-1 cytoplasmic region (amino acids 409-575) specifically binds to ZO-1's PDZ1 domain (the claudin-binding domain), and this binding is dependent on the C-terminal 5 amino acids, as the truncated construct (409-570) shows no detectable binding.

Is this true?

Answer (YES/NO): NO